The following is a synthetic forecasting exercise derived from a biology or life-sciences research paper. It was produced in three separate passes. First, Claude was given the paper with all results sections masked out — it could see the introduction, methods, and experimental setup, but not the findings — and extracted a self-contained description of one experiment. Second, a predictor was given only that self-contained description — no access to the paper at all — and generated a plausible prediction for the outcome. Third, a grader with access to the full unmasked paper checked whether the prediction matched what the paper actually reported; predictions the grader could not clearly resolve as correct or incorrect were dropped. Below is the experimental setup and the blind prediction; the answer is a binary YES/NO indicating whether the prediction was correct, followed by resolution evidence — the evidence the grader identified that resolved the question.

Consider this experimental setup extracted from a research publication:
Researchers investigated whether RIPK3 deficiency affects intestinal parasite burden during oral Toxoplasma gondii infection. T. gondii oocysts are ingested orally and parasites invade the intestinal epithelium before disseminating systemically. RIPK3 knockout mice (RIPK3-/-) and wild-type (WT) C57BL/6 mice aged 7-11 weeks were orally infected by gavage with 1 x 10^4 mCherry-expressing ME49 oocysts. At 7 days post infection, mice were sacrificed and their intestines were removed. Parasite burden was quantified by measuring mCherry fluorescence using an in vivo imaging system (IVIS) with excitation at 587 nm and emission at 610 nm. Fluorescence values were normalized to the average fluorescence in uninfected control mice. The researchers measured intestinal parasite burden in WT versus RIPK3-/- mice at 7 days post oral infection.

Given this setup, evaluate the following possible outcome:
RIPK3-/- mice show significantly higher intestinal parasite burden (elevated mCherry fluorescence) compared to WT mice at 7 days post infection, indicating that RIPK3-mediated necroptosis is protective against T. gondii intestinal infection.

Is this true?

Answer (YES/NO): NO